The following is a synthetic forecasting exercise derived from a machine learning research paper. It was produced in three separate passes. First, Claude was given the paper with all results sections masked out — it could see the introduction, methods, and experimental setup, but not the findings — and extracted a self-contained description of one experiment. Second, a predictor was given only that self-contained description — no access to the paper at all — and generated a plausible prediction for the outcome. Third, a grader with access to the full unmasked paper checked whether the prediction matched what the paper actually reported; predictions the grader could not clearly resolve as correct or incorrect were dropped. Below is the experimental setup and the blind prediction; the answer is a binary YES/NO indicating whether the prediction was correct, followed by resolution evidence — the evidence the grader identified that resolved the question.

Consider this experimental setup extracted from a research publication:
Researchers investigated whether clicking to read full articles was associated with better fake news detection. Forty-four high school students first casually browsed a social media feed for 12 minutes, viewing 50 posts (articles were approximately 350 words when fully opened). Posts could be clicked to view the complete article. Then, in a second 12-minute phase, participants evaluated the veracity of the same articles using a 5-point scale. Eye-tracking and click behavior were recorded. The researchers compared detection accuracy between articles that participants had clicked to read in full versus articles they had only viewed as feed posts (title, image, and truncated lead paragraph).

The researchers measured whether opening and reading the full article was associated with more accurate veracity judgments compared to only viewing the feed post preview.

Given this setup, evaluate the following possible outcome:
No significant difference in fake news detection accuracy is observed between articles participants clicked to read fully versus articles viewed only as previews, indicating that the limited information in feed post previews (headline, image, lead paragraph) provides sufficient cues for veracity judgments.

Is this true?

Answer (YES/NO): NO